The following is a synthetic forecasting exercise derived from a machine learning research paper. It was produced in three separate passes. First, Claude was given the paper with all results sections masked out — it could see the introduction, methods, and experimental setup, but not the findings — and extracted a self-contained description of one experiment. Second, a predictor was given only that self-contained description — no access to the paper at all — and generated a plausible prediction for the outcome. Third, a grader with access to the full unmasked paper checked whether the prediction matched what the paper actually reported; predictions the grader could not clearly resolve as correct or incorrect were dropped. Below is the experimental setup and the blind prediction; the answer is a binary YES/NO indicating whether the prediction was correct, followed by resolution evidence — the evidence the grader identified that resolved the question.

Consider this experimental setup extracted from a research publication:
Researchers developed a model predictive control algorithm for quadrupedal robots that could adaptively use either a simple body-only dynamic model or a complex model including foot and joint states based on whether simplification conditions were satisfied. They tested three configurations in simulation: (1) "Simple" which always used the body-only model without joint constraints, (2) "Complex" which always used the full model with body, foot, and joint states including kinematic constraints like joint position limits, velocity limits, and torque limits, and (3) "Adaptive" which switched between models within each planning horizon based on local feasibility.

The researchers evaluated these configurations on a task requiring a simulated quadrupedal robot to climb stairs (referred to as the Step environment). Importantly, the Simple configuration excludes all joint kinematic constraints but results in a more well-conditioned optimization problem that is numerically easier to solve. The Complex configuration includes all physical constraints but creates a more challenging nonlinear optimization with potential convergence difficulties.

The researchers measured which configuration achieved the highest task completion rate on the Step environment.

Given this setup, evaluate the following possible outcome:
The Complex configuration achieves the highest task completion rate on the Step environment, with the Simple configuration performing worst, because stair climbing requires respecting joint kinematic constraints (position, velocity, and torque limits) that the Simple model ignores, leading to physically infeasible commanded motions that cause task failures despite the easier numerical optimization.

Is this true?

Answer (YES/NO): NO